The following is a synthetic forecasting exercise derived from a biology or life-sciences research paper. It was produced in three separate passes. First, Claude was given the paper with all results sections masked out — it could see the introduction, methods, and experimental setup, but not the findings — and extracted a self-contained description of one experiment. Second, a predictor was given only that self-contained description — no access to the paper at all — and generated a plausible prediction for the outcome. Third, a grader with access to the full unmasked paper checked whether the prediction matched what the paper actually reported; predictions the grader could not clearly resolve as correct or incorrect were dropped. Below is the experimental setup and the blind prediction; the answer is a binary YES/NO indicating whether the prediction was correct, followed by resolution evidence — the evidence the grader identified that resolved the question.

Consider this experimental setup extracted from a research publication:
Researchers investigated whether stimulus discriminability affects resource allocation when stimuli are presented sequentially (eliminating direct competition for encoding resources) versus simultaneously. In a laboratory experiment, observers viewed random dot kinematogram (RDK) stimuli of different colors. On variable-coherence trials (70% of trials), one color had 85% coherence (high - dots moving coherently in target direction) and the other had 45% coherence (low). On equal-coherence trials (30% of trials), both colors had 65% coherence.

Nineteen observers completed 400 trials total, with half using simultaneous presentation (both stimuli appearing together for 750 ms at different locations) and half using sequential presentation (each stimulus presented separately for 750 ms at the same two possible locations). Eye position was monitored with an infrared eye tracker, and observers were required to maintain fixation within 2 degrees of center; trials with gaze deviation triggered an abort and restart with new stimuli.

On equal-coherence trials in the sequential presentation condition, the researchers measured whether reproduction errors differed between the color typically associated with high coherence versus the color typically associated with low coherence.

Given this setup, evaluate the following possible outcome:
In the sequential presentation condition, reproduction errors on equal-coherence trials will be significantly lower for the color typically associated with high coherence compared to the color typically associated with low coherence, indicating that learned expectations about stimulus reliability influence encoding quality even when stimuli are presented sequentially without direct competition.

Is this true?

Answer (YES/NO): NO